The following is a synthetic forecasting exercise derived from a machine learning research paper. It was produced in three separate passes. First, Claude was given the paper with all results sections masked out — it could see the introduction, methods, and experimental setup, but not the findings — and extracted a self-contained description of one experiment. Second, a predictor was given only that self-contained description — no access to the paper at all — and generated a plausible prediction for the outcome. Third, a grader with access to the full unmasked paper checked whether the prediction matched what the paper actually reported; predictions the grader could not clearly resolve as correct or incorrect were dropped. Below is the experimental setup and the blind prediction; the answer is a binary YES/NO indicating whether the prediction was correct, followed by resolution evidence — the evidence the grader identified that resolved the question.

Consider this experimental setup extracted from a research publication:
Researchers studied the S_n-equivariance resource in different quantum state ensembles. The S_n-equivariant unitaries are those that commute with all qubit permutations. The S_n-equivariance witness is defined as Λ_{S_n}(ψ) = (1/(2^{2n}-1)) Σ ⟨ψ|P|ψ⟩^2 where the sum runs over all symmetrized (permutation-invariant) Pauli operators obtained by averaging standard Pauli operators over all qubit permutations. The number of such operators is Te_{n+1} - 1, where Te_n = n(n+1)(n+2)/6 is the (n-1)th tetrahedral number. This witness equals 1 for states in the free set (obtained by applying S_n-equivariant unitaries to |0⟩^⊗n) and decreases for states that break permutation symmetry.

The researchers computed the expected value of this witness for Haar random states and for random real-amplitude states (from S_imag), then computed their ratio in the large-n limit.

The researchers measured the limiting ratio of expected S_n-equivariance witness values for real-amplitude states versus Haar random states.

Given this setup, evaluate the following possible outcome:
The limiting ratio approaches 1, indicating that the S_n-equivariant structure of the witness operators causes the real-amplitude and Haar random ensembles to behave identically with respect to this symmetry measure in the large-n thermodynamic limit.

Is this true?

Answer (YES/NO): YES